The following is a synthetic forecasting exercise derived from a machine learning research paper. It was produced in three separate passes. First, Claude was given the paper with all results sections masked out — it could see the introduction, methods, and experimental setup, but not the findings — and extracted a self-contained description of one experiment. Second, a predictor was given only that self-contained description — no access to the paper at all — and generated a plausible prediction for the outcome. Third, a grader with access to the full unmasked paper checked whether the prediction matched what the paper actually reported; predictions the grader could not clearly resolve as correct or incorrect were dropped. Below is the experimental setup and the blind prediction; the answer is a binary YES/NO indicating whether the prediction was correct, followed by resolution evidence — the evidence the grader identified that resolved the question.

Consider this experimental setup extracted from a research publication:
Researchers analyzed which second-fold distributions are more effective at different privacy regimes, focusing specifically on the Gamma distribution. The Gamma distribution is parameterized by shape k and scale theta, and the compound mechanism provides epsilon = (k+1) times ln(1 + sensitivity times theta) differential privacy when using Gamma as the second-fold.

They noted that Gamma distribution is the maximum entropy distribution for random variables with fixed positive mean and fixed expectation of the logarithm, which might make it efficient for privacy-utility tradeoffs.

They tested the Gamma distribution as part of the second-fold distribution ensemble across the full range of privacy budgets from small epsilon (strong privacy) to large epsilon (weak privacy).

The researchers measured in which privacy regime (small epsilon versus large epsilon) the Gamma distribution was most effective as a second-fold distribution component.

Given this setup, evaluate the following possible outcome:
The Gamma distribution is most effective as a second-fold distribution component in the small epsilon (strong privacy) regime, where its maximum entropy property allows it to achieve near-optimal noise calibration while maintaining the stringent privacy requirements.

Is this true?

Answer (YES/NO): NO